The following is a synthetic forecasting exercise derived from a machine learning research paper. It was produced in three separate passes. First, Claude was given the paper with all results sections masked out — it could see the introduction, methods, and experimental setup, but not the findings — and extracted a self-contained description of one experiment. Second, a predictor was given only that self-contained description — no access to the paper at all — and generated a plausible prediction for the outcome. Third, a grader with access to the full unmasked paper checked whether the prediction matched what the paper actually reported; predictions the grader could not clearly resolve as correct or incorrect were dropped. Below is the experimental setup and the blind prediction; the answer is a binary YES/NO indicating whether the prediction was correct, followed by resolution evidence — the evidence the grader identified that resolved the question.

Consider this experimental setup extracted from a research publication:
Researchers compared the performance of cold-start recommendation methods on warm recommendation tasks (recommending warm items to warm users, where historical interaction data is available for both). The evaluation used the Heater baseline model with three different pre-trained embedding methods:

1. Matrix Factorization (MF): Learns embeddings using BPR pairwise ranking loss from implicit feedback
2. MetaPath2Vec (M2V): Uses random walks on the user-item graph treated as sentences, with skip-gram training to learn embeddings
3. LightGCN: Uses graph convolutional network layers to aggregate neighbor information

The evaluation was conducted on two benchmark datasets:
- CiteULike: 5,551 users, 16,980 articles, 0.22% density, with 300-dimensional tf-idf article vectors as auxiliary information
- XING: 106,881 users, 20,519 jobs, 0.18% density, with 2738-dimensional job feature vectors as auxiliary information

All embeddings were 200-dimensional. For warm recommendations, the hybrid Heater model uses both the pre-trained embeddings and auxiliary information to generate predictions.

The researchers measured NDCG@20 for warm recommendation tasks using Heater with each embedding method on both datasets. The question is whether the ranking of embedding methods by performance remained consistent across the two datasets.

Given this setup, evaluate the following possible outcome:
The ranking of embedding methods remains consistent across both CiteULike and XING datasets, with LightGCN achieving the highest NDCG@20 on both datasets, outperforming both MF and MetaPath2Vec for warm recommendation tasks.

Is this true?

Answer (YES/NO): YES